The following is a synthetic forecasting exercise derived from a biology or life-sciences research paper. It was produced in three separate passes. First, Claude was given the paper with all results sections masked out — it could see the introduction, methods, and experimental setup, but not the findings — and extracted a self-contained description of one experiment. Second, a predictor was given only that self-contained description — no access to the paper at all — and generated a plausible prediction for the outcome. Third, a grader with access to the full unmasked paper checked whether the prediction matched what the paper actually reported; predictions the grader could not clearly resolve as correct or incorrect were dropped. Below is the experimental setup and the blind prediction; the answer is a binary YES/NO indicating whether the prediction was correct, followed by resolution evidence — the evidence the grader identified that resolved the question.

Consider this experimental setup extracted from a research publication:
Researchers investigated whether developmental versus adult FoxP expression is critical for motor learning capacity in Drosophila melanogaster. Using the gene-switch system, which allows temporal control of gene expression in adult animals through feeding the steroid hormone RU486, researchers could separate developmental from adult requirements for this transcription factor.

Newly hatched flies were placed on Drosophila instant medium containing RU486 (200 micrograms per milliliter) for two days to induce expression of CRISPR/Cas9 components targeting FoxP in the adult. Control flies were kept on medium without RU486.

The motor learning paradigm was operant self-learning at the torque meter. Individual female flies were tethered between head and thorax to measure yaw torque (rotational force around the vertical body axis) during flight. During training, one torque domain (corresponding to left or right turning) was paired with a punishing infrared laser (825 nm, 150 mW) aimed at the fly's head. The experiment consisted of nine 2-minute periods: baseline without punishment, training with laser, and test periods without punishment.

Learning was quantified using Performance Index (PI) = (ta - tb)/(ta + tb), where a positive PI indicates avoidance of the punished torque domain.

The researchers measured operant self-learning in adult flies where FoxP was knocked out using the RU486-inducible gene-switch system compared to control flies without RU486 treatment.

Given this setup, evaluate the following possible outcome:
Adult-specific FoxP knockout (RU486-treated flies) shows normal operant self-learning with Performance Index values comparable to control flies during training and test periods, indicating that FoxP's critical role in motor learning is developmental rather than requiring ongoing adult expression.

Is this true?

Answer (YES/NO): NO